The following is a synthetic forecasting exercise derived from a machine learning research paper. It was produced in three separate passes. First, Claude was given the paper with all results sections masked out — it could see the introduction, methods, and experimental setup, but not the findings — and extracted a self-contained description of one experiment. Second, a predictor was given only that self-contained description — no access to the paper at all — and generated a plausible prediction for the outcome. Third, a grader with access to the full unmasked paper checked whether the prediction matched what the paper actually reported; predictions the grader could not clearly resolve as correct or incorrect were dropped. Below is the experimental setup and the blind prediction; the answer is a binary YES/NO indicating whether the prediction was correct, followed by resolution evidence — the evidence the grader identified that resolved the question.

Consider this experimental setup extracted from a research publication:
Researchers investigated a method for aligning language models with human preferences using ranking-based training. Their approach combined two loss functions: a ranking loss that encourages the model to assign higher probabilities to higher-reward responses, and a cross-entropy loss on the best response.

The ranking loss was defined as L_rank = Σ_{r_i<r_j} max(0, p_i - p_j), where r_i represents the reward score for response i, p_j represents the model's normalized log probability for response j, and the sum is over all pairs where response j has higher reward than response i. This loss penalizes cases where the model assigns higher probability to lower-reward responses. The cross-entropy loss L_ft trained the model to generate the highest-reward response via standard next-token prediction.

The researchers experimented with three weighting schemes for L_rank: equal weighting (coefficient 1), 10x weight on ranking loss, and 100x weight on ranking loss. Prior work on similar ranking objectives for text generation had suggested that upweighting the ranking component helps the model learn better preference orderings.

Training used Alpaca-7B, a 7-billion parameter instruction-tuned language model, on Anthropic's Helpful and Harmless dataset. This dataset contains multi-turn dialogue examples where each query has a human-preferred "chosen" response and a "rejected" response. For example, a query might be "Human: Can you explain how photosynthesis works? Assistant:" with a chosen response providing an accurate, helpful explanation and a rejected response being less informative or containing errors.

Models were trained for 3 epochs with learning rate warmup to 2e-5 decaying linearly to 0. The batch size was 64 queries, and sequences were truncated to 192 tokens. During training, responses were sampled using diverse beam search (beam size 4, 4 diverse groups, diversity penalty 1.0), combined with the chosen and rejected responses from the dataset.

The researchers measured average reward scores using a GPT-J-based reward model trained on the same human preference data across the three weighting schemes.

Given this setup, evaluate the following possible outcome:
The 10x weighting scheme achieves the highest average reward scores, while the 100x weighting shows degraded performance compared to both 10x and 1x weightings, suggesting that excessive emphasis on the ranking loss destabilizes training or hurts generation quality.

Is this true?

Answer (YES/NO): NO